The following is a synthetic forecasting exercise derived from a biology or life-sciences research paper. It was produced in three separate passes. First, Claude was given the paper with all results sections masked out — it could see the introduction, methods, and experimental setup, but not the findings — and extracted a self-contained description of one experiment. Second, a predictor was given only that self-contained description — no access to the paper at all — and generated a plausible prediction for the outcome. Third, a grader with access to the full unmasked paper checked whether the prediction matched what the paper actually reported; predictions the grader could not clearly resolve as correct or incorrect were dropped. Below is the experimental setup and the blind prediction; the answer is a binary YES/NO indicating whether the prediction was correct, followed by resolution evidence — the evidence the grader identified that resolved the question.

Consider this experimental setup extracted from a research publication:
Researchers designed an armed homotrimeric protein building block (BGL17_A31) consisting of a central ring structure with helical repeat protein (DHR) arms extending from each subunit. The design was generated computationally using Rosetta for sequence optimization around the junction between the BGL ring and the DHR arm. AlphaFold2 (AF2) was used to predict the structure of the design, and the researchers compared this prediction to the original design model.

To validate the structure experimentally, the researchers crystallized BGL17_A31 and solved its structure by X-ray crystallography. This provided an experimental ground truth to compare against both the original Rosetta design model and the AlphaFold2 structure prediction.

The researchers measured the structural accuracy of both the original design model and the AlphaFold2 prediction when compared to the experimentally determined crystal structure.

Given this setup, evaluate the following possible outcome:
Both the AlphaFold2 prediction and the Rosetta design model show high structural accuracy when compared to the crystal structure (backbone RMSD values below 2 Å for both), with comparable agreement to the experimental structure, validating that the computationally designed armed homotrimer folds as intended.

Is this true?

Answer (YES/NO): NO